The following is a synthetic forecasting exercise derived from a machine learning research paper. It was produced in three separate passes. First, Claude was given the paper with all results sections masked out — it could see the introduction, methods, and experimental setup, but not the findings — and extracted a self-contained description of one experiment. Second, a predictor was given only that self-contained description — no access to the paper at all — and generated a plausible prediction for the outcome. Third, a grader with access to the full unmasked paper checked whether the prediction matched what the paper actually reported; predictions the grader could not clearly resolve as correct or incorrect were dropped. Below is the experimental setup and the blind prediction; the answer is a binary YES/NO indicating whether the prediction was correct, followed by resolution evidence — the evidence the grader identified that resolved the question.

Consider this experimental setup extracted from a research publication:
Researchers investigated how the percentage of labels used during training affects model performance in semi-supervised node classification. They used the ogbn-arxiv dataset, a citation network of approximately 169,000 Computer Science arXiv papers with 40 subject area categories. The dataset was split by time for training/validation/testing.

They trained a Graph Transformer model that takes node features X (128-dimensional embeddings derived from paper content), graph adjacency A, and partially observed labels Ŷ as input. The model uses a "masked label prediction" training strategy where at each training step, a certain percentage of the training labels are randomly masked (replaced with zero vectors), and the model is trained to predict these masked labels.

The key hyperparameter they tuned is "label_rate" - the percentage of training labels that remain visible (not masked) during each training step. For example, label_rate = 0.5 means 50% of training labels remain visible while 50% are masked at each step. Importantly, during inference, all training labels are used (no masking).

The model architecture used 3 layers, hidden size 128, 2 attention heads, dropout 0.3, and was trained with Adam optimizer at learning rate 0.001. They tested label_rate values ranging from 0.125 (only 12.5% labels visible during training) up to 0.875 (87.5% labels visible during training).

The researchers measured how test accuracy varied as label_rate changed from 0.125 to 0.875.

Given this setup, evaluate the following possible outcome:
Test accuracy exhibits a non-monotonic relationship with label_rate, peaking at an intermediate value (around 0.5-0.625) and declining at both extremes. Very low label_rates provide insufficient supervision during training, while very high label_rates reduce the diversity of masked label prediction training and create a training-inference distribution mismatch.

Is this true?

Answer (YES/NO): YES